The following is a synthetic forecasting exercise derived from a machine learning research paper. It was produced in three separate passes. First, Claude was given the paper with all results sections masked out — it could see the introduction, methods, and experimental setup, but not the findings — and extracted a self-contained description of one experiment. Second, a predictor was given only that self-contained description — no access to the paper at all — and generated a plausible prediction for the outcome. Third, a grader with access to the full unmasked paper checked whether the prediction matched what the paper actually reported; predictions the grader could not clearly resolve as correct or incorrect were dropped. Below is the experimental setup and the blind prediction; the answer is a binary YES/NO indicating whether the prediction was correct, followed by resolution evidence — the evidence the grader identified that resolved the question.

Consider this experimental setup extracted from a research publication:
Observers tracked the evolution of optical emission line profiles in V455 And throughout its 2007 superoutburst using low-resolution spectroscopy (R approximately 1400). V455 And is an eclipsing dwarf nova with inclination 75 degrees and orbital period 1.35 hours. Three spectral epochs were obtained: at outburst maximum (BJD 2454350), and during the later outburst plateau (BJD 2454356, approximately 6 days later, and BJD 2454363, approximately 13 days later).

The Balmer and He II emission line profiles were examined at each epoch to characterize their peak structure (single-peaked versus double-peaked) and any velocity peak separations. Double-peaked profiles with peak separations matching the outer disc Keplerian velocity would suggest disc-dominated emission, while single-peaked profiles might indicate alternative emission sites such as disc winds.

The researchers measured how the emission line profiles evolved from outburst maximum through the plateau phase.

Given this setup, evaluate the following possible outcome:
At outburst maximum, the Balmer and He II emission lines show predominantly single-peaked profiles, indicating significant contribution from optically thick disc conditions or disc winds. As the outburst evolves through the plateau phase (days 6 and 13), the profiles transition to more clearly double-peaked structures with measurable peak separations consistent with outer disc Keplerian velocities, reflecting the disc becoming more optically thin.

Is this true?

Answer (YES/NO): YES